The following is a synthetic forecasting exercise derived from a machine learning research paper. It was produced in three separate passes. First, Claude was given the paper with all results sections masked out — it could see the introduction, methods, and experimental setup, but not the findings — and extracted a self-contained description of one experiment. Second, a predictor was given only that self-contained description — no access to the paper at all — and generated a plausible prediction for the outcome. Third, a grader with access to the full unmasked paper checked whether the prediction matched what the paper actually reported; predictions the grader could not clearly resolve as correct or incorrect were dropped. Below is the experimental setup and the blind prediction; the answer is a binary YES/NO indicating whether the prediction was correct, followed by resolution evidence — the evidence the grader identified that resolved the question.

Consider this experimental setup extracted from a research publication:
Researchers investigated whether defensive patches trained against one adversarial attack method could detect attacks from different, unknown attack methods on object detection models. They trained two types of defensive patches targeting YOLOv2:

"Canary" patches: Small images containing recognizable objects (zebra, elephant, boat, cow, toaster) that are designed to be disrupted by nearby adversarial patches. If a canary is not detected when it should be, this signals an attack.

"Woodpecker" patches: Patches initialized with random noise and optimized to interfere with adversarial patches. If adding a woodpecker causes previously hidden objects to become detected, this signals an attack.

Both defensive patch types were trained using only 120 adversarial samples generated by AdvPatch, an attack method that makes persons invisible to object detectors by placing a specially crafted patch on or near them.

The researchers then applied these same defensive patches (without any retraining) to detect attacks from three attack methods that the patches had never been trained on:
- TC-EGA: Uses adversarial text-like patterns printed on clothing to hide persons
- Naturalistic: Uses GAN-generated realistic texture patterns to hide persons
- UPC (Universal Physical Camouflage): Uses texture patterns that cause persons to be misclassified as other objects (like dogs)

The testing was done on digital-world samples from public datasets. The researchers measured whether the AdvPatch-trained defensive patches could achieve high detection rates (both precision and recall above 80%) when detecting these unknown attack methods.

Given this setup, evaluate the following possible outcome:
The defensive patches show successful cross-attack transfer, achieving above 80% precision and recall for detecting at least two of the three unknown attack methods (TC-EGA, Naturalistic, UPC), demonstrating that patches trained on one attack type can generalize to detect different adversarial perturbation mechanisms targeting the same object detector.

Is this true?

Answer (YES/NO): YES